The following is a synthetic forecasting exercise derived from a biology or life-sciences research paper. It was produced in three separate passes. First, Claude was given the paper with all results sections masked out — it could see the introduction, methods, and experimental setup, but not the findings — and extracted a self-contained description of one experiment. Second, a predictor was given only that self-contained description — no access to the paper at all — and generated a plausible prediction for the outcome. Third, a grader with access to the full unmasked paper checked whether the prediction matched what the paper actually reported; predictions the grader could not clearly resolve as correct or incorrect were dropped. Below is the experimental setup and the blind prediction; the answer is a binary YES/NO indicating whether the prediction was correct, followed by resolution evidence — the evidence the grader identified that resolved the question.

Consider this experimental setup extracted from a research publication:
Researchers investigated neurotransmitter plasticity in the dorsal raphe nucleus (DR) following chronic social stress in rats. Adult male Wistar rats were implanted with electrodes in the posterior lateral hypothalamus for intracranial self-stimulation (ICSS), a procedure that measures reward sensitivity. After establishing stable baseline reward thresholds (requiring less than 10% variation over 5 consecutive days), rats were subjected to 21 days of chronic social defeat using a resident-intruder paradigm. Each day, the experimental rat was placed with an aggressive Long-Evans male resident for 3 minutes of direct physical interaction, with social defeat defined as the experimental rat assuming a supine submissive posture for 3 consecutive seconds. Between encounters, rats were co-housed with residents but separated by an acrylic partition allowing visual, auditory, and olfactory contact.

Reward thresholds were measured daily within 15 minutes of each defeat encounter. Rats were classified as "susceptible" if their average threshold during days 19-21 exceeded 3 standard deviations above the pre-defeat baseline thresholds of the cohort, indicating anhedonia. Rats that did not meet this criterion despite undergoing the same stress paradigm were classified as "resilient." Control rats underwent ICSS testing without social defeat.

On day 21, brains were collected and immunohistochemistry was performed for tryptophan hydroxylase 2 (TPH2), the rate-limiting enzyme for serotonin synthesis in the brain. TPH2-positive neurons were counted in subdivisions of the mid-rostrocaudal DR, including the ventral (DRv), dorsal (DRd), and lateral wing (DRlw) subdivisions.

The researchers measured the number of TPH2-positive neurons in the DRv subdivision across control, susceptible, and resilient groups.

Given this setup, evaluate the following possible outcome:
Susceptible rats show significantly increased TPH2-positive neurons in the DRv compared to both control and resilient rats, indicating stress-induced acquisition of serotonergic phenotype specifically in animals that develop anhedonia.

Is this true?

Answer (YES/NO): YES